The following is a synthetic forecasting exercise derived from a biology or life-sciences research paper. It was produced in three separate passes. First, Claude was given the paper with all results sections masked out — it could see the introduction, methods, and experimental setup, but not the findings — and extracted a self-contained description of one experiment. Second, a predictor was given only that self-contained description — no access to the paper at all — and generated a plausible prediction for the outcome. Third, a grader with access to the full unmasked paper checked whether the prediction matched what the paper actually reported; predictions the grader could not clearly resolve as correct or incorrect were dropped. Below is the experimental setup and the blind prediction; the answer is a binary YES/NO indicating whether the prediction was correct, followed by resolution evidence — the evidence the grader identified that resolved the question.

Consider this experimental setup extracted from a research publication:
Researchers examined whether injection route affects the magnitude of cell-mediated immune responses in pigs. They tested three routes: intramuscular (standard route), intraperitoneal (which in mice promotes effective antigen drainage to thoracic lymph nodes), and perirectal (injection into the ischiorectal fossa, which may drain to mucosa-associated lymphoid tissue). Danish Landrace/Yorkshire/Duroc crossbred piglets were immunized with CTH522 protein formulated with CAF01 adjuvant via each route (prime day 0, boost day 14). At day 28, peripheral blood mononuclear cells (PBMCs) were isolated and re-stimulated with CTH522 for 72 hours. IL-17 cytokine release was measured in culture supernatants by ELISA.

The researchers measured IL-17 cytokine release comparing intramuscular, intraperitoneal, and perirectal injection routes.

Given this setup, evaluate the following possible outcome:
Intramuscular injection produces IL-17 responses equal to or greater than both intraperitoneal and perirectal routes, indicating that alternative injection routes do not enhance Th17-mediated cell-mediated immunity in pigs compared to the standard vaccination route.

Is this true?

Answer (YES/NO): YES